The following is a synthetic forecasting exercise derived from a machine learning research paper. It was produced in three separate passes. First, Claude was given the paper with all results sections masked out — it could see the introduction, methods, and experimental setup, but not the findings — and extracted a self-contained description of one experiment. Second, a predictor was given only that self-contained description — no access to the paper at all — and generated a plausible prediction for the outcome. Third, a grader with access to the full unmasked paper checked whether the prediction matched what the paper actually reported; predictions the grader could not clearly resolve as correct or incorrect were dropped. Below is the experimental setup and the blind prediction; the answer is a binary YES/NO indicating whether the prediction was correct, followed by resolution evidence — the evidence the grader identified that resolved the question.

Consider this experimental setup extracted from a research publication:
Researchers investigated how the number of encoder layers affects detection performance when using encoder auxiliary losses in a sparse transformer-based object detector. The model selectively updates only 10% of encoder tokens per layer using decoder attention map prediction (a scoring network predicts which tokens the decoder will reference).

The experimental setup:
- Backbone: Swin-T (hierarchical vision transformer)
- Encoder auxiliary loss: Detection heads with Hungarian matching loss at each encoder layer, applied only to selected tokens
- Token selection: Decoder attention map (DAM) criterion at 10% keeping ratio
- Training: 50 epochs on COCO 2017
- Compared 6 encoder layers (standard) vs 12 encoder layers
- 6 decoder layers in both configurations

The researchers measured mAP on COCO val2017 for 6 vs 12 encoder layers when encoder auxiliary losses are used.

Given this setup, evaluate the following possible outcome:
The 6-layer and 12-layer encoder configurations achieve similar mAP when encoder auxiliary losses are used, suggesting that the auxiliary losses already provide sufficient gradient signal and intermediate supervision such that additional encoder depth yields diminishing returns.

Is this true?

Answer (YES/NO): NO